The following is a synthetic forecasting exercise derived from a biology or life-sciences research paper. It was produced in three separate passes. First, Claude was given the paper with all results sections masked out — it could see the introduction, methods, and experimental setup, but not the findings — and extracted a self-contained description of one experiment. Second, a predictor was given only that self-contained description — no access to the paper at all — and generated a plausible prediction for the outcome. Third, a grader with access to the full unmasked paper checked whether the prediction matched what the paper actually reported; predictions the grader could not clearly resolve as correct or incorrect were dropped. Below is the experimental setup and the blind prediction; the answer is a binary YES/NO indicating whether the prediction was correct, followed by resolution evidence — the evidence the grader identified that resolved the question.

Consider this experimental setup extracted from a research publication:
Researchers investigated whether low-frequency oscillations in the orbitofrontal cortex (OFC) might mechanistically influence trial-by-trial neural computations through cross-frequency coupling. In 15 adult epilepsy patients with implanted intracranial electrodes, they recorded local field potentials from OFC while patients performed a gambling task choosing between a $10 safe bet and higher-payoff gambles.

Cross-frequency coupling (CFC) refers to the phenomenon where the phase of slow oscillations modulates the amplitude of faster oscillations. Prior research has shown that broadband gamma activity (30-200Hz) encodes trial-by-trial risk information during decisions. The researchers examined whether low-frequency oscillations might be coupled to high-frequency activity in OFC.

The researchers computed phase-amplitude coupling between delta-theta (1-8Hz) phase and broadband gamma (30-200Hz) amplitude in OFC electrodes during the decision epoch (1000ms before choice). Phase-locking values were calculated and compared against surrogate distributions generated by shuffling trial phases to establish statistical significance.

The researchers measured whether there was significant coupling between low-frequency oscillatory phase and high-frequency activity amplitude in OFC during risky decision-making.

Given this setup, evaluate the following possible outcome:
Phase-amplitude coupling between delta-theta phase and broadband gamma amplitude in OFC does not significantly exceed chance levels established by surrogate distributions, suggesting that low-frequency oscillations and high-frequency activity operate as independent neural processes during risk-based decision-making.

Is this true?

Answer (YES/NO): NO